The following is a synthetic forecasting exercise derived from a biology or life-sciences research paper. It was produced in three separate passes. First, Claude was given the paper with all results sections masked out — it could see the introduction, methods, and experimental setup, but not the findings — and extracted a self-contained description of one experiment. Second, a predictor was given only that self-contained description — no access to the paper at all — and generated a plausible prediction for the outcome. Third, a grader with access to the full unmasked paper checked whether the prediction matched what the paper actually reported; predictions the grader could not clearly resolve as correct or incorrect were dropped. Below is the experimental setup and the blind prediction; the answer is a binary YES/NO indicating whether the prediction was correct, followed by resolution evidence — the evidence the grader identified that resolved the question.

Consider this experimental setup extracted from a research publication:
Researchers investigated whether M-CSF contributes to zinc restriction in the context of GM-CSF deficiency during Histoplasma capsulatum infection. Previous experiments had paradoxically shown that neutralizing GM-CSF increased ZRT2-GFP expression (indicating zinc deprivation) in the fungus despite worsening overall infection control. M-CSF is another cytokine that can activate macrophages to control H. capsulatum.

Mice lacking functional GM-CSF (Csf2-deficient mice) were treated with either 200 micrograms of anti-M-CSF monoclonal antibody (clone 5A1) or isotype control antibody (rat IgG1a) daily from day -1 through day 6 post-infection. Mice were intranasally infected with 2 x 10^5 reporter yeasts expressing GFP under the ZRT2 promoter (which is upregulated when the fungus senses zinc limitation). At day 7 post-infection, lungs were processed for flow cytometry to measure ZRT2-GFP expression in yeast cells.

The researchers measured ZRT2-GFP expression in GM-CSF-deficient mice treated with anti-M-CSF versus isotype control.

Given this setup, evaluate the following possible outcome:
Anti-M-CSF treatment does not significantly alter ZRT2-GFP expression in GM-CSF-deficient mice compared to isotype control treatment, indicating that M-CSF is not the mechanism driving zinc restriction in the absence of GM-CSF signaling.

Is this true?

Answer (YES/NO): NO